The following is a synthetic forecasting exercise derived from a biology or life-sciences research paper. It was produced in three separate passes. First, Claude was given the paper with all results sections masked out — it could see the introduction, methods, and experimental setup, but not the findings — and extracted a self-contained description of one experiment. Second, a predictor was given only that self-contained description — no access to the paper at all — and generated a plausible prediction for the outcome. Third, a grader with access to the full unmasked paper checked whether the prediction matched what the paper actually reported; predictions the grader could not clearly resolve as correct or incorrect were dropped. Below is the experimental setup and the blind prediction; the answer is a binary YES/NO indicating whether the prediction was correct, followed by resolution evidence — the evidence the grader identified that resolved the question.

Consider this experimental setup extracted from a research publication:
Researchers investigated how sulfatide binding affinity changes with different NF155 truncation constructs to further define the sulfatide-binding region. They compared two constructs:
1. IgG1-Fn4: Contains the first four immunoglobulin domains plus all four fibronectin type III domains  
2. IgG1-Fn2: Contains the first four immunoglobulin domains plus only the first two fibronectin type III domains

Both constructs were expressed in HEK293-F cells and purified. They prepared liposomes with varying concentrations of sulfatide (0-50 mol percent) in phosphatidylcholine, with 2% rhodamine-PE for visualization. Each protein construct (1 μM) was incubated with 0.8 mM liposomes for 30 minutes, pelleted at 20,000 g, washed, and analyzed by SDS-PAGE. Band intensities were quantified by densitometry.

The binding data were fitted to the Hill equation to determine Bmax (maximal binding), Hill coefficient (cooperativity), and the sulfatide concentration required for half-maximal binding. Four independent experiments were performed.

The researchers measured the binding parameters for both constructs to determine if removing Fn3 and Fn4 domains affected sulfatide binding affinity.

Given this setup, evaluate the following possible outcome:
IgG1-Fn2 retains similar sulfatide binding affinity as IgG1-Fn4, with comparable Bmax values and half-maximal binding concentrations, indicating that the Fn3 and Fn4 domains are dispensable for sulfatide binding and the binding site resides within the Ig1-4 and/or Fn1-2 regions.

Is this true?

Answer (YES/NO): NO